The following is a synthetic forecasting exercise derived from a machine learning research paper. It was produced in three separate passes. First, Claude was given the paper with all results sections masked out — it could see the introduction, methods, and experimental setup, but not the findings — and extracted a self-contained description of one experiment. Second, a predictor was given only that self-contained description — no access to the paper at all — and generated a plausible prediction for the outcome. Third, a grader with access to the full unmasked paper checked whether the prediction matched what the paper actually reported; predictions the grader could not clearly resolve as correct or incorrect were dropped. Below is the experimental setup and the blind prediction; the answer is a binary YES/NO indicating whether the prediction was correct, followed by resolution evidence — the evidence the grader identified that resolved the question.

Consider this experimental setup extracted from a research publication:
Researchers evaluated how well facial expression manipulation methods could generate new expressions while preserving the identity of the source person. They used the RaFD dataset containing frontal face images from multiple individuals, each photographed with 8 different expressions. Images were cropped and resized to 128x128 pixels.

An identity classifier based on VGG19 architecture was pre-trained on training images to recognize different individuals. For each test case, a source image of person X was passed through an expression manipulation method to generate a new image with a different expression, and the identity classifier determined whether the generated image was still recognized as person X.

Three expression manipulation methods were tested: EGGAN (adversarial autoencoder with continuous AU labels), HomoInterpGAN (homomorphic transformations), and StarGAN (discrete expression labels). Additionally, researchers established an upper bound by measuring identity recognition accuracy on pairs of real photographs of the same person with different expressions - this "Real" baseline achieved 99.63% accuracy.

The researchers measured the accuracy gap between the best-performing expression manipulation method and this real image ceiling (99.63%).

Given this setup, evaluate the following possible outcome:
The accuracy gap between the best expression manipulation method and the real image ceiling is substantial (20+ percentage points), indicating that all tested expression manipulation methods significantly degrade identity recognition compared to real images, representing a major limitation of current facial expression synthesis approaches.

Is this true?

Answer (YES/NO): NO